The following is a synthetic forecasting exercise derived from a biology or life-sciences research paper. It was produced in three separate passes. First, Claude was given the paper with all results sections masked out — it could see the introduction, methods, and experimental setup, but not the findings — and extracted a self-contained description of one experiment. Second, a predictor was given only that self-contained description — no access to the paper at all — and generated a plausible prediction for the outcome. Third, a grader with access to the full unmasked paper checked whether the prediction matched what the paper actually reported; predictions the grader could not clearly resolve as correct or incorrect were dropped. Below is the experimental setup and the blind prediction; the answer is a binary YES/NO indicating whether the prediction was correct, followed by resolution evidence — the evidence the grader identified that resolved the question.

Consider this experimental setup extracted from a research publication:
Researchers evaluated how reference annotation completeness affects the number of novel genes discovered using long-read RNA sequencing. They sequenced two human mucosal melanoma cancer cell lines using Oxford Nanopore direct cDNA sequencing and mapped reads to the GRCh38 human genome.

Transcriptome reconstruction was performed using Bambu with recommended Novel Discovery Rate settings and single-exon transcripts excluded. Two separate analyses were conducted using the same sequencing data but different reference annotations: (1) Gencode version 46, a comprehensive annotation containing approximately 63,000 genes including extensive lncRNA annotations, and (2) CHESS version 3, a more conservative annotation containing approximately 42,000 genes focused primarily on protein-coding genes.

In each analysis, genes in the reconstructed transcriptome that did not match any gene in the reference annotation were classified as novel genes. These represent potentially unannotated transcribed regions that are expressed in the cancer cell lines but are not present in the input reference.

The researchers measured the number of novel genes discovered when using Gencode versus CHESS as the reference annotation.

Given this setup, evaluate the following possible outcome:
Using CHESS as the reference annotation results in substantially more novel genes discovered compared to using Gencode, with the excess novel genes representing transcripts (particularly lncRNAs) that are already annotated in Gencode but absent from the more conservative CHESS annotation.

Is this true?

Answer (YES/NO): NO